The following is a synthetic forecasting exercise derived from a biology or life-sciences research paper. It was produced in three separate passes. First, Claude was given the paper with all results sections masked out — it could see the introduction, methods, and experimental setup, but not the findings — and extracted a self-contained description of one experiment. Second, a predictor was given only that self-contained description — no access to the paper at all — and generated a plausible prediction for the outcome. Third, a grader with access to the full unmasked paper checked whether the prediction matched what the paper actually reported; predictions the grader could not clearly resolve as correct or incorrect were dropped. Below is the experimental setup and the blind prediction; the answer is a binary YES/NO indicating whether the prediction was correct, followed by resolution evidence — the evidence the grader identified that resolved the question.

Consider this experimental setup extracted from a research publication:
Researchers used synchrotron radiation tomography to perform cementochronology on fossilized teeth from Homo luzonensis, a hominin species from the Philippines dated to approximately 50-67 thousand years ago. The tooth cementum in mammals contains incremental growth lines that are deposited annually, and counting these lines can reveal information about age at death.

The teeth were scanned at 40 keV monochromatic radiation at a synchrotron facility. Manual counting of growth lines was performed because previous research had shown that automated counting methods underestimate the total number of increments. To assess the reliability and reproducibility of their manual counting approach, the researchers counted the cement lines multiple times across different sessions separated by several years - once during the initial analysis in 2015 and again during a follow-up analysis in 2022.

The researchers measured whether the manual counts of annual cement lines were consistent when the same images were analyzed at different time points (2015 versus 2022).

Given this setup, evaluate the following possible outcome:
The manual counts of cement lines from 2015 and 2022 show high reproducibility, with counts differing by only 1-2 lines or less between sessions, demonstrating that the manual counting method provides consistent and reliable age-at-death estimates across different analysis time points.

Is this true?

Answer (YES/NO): YES